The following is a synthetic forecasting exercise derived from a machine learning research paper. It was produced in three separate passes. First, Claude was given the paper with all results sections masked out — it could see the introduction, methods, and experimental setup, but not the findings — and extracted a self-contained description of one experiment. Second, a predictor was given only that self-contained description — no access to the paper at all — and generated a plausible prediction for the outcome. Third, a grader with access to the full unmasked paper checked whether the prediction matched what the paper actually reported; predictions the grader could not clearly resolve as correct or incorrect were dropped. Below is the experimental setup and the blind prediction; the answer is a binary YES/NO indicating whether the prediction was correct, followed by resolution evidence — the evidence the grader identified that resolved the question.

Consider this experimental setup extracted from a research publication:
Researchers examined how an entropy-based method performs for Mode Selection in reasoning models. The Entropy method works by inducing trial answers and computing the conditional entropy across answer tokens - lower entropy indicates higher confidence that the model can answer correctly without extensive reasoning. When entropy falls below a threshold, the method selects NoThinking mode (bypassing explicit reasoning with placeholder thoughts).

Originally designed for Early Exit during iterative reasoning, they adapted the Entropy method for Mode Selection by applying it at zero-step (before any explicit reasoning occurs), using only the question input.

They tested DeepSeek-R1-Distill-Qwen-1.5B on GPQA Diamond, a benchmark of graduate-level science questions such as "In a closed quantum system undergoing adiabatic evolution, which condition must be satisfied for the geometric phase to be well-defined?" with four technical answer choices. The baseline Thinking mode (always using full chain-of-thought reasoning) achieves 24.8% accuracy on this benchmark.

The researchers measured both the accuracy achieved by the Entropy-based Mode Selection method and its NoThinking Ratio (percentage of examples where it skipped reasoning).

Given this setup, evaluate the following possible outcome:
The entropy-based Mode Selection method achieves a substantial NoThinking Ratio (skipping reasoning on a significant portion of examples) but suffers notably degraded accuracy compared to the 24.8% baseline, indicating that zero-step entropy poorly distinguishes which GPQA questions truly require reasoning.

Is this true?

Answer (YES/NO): NO